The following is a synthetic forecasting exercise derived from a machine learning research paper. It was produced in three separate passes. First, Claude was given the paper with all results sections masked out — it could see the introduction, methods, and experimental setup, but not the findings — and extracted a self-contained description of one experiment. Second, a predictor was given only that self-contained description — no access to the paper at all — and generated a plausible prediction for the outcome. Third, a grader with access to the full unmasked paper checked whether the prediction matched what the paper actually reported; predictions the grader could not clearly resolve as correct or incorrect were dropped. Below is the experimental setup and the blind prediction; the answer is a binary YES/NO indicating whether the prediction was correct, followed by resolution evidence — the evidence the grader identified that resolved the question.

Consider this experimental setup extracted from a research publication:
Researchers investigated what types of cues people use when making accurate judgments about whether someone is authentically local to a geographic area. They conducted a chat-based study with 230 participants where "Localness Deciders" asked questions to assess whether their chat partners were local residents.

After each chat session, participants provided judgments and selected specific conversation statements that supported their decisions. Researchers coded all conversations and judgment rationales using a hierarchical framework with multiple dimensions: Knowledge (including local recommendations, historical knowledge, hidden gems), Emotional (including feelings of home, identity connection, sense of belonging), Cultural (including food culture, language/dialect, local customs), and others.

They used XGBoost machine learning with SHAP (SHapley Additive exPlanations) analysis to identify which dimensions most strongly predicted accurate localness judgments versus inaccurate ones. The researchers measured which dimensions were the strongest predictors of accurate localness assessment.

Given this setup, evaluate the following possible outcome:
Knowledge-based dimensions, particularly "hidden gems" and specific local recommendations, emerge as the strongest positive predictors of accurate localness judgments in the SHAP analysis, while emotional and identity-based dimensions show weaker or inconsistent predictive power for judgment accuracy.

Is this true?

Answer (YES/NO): NO